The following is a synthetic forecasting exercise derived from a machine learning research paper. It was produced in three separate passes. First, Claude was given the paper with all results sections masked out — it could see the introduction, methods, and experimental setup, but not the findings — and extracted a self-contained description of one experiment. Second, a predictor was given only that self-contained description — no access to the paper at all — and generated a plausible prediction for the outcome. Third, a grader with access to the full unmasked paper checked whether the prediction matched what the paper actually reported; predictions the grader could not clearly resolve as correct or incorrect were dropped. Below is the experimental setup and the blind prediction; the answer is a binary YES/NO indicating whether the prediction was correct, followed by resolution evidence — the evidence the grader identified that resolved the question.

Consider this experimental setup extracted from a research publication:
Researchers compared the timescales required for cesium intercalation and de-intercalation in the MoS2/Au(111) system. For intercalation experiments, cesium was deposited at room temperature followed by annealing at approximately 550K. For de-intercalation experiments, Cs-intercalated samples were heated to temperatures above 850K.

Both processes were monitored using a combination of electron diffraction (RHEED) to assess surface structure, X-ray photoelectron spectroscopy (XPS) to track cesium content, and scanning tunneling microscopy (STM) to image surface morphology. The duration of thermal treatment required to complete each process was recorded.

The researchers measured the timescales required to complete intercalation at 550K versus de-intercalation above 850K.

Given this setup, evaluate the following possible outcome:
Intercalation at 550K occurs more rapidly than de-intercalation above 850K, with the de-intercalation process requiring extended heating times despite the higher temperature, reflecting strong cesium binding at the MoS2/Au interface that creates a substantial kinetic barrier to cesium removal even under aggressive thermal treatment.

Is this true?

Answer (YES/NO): NO